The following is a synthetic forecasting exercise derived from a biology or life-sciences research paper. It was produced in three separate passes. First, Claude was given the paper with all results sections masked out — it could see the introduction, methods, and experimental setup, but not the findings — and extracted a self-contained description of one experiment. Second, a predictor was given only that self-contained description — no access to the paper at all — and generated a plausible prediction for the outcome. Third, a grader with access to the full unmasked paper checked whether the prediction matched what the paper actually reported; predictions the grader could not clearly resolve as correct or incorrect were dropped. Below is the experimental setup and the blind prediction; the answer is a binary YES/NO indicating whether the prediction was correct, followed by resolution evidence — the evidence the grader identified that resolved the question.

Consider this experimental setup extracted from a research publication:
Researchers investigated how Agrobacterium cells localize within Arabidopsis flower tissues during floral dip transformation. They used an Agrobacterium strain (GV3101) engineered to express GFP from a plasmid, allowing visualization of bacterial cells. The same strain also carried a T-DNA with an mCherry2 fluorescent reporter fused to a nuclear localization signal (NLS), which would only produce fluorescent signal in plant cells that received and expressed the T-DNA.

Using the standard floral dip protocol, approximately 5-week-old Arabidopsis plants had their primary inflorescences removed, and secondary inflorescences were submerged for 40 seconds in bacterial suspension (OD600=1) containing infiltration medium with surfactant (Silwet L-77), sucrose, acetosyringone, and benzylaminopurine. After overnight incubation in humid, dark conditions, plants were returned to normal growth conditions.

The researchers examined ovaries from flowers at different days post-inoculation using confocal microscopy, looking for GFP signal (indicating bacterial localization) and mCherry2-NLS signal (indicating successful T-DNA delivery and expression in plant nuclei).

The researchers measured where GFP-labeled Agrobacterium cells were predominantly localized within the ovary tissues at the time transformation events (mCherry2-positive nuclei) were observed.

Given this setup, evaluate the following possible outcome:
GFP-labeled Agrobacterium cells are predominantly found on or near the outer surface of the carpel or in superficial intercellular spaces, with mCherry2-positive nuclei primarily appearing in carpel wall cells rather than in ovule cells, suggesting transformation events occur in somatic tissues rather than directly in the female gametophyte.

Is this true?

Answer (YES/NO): NO